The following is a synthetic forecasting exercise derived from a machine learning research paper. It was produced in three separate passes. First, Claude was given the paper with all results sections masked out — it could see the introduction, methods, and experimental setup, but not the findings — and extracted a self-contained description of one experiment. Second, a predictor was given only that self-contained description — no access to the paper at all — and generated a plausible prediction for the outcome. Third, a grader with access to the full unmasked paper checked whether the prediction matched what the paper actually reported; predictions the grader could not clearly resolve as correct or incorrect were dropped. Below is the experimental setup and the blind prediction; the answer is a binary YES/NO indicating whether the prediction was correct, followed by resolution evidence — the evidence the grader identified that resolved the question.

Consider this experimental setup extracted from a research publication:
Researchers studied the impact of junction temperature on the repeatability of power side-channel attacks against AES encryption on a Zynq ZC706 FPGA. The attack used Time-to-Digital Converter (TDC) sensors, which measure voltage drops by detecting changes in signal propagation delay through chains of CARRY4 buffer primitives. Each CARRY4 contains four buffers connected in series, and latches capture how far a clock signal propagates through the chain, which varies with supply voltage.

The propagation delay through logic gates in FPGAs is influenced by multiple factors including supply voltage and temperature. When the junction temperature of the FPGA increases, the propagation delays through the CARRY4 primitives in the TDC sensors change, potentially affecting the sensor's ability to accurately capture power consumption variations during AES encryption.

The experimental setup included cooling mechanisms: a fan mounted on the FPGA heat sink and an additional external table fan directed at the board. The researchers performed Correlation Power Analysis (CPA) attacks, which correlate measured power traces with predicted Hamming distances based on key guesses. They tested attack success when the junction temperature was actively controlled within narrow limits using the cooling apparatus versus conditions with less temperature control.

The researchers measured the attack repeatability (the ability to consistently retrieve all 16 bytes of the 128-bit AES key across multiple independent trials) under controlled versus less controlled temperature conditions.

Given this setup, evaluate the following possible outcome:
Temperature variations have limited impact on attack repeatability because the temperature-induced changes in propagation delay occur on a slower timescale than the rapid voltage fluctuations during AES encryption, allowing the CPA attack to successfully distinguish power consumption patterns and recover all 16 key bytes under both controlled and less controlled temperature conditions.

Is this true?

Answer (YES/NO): NO